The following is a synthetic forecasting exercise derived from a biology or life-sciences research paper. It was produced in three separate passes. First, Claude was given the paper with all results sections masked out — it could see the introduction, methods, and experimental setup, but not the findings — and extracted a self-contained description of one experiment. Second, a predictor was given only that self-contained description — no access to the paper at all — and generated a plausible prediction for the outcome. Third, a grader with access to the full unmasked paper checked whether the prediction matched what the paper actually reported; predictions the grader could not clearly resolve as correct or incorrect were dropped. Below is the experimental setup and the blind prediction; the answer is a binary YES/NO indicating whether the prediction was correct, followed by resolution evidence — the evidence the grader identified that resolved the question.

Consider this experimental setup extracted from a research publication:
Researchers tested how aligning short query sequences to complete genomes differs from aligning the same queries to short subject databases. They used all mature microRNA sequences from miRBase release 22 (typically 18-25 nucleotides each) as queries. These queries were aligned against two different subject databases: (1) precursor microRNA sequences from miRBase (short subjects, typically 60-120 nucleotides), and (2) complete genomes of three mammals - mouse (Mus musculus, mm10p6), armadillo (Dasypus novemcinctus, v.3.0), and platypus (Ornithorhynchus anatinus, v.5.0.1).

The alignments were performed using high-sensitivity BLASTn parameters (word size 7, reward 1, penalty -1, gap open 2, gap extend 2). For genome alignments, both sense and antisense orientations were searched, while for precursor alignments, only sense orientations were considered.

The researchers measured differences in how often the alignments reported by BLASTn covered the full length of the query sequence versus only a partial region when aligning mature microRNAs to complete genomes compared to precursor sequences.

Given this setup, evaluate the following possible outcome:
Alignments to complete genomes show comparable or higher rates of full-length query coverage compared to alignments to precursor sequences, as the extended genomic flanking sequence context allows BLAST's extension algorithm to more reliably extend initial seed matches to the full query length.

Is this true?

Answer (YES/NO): NO